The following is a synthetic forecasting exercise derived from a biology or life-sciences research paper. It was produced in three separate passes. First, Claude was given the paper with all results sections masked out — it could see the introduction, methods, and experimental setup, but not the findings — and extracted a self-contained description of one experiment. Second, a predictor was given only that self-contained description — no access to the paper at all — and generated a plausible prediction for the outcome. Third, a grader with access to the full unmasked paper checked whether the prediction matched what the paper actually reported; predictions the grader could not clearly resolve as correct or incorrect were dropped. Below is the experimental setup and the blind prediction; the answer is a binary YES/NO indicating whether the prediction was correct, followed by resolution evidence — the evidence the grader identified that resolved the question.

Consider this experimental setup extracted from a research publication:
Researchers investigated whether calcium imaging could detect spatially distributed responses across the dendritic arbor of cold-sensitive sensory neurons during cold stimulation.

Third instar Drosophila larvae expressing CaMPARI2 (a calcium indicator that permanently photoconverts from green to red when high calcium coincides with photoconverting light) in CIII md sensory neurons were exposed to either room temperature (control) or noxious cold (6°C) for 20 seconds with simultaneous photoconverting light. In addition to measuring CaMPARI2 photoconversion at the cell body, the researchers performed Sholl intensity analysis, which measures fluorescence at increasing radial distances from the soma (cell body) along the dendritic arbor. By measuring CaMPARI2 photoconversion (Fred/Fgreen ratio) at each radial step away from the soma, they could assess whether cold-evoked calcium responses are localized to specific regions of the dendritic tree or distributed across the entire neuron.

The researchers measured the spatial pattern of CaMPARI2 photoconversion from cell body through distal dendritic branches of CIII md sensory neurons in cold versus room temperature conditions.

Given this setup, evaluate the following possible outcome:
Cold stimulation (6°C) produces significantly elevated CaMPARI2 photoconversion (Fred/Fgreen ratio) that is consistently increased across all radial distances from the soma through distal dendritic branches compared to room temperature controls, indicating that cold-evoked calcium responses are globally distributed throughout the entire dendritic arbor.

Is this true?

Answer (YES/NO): YES